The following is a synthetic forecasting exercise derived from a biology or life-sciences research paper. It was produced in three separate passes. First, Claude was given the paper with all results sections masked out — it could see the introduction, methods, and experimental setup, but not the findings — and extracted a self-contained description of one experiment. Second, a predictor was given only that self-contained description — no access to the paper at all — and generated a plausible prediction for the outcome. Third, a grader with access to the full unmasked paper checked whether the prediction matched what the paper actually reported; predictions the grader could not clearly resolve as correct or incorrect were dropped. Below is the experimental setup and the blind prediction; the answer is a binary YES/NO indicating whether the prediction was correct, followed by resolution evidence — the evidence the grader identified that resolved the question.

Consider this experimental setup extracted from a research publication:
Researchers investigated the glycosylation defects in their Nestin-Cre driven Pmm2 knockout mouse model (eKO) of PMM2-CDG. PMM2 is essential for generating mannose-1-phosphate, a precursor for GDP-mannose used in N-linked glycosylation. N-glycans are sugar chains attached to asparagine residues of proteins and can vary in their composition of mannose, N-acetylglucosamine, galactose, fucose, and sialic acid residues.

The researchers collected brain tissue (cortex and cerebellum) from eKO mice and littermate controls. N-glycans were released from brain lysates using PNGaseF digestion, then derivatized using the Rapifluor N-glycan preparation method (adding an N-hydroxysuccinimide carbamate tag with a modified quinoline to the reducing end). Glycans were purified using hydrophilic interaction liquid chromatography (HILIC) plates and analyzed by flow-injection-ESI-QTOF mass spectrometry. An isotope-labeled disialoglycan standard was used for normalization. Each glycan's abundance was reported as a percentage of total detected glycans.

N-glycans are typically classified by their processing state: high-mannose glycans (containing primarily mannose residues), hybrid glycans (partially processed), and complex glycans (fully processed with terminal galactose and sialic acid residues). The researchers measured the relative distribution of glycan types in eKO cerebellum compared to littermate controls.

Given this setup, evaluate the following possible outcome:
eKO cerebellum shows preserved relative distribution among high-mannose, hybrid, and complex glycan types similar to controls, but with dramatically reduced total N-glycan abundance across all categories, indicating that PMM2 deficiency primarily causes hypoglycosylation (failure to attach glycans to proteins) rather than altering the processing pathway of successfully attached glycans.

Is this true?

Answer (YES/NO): NO